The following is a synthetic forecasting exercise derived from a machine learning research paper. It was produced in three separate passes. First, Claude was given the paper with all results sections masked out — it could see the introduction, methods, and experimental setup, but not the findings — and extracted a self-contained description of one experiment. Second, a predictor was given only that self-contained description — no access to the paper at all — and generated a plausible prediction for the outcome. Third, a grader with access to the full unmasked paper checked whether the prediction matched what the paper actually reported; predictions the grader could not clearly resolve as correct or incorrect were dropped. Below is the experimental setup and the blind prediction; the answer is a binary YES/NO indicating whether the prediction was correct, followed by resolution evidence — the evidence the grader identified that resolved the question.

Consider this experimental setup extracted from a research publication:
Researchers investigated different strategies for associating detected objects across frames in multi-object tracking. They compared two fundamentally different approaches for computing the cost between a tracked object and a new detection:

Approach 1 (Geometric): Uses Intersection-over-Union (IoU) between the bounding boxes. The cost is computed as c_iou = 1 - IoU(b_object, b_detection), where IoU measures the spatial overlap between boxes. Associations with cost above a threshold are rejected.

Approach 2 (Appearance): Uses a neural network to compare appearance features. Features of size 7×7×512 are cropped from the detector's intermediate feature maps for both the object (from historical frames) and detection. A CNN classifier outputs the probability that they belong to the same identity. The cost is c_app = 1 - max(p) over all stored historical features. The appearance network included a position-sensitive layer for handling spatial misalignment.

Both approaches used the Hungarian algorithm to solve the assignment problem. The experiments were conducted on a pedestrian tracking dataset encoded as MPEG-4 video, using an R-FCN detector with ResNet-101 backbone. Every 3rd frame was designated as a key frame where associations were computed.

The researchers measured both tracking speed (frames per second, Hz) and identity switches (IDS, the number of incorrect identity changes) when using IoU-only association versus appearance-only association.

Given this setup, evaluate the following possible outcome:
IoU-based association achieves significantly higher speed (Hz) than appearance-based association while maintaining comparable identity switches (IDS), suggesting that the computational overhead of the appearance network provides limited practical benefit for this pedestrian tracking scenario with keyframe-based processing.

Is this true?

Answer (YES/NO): NO